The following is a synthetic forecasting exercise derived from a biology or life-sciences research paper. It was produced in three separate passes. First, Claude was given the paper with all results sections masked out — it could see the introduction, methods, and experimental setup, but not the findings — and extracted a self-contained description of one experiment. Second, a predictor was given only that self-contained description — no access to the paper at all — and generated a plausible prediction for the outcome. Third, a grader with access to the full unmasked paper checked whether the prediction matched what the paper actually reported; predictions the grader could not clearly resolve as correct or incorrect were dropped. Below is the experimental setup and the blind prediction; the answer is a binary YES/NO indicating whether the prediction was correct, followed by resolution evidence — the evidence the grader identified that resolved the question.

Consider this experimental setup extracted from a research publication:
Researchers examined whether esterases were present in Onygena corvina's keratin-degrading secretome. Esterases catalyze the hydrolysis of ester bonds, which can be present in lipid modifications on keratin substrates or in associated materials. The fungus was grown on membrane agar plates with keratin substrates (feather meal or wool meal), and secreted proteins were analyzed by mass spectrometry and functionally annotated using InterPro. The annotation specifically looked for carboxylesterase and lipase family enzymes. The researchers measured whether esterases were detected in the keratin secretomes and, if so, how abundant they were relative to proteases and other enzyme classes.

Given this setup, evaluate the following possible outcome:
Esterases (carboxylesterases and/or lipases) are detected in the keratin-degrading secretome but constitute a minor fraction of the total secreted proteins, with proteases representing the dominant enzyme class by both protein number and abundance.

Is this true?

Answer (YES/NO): YES